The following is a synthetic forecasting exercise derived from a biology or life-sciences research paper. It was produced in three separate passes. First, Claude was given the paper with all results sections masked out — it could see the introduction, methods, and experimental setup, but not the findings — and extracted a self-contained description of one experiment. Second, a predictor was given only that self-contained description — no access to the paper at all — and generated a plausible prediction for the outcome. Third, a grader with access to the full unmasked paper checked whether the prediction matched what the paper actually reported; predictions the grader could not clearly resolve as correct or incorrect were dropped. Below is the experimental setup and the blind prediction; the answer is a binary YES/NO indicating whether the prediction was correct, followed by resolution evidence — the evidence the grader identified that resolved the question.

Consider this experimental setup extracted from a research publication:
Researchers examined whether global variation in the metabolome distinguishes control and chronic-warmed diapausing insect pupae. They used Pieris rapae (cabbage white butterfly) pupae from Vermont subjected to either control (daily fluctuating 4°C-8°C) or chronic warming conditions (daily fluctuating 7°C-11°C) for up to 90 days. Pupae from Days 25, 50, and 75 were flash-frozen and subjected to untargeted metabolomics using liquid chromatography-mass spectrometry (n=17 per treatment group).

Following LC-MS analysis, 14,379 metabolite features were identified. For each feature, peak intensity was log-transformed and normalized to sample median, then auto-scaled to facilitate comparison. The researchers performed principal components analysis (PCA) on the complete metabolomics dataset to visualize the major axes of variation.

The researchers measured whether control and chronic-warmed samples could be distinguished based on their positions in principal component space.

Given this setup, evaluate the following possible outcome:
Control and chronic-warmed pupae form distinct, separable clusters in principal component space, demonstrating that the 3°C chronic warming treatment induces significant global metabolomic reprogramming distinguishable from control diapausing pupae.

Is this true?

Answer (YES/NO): NO